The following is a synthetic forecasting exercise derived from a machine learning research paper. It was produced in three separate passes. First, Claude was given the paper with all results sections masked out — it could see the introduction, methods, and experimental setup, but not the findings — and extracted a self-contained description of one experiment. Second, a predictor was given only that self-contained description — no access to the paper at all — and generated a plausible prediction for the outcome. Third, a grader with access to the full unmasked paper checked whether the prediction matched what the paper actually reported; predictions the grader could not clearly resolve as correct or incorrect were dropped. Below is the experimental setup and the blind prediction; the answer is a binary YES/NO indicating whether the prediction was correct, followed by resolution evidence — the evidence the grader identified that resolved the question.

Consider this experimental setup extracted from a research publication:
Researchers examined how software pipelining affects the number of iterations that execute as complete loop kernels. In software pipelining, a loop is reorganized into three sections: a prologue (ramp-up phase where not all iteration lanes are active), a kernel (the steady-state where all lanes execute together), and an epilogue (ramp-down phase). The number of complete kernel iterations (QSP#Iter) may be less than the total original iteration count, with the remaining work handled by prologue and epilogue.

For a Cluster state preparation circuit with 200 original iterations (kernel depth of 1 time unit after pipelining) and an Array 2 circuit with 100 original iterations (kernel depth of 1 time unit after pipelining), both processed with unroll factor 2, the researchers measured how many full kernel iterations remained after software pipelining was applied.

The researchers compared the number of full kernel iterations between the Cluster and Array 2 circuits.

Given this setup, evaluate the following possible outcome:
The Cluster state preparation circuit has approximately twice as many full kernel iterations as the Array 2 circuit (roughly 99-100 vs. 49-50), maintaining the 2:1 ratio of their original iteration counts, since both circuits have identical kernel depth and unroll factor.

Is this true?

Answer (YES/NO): NO